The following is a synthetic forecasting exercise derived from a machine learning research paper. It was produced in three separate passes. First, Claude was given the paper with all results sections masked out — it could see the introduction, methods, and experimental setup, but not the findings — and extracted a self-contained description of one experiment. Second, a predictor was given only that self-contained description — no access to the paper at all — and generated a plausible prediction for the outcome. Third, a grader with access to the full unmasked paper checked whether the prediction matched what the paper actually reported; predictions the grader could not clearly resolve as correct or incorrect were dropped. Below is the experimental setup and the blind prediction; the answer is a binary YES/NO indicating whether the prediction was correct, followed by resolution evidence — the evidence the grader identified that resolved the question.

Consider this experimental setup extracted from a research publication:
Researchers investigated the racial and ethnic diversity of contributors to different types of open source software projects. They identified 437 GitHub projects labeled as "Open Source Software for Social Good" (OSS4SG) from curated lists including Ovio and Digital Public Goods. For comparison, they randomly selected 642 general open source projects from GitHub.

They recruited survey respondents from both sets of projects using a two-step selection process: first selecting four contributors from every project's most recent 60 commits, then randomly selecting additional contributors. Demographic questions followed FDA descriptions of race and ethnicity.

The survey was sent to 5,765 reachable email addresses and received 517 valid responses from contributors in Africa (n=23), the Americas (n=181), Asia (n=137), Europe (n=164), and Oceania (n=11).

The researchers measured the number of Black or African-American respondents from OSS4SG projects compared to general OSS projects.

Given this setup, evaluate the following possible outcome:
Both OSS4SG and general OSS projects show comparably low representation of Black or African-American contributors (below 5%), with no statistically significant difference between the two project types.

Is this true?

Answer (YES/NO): NO